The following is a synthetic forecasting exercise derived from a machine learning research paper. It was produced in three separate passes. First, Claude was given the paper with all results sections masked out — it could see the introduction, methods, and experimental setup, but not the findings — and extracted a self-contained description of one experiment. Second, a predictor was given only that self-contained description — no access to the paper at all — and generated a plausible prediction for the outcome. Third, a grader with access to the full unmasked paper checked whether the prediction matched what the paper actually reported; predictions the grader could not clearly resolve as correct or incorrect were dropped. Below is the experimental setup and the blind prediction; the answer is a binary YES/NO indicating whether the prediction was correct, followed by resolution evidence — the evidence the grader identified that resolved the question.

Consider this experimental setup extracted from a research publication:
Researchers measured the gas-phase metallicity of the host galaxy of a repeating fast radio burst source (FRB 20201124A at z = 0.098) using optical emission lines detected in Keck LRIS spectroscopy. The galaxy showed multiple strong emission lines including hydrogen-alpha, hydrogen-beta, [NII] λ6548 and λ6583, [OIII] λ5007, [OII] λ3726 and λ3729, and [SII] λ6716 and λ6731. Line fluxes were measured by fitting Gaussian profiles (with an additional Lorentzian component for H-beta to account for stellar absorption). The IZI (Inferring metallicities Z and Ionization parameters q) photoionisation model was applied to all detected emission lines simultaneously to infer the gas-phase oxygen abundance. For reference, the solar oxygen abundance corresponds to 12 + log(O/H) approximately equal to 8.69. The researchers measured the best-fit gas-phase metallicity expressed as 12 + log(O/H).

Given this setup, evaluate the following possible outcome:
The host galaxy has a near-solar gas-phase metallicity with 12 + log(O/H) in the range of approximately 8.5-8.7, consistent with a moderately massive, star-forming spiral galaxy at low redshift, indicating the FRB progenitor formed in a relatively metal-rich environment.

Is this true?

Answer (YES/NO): NO